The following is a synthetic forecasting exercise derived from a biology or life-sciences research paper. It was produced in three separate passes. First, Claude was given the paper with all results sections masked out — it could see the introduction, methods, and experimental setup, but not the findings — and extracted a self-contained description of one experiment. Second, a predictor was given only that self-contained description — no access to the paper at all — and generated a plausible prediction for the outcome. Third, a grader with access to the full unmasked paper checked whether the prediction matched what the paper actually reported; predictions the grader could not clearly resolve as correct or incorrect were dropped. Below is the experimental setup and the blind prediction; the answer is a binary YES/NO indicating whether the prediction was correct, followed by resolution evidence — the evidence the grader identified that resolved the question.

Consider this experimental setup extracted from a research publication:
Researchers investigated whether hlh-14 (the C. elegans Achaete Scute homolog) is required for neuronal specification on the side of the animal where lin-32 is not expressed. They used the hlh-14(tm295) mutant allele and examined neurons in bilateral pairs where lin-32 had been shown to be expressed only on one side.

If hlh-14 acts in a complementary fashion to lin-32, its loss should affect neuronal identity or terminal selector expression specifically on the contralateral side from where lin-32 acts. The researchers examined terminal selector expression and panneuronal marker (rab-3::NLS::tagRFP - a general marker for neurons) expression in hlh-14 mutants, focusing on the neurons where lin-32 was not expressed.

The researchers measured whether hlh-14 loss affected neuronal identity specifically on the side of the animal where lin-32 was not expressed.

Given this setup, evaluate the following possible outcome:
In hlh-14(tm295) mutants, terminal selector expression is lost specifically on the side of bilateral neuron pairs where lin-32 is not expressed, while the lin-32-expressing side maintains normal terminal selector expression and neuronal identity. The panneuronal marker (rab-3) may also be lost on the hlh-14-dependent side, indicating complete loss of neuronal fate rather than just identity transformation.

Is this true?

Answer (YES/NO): YES